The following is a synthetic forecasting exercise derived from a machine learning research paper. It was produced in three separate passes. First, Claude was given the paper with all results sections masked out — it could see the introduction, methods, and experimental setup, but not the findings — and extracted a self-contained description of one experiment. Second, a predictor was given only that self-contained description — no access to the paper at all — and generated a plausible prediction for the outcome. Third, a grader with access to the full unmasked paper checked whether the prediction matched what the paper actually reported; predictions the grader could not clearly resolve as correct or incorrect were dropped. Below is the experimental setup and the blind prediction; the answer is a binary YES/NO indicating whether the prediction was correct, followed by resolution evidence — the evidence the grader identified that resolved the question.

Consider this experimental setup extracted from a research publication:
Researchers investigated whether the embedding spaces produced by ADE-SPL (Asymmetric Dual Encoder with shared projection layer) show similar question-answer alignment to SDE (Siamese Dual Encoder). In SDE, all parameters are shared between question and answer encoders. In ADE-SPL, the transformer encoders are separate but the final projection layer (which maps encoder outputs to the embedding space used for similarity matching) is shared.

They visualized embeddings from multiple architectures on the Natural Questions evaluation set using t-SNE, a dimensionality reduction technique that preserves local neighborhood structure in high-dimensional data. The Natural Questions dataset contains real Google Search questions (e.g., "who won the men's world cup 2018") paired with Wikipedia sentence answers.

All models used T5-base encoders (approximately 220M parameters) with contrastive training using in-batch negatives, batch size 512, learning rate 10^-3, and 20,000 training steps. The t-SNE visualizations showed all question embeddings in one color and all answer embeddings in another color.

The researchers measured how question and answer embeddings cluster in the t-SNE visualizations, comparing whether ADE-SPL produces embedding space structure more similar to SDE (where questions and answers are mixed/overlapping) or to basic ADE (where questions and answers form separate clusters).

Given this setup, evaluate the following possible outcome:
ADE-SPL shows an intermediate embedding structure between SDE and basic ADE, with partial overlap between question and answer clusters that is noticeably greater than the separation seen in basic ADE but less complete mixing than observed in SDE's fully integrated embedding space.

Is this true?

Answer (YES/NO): NO